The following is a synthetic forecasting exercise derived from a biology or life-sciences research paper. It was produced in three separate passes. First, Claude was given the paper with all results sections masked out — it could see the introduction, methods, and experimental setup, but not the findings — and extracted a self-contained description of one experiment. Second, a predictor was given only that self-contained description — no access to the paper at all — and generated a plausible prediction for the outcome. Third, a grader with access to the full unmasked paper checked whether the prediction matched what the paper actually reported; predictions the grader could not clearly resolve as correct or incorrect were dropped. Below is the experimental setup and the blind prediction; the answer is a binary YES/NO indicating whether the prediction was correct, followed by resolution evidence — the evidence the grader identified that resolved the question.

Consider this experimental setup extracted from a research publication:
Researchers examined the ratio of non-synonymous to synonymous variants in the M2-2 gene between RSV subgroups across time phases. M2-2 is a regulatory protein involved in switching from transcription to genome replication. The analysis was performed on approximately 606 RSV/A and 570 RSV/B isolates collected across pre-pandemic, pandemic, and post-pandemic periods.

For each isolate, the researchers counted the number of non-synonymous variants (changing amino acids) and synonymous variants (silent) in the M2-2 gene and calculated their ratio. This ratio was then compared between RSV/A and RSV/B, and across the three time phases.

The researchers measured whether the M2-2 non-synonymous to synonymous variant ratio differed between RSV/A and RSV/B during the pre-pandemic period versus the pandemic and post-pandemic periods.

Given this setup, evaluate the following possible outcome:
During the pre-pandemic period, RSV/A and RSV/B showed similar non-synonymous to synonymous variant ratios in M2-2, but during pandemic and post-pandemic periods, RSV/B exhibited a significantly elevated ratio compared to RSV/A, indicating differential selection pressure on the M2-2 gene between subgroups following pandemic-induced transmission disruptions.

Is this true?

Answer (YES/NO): YES